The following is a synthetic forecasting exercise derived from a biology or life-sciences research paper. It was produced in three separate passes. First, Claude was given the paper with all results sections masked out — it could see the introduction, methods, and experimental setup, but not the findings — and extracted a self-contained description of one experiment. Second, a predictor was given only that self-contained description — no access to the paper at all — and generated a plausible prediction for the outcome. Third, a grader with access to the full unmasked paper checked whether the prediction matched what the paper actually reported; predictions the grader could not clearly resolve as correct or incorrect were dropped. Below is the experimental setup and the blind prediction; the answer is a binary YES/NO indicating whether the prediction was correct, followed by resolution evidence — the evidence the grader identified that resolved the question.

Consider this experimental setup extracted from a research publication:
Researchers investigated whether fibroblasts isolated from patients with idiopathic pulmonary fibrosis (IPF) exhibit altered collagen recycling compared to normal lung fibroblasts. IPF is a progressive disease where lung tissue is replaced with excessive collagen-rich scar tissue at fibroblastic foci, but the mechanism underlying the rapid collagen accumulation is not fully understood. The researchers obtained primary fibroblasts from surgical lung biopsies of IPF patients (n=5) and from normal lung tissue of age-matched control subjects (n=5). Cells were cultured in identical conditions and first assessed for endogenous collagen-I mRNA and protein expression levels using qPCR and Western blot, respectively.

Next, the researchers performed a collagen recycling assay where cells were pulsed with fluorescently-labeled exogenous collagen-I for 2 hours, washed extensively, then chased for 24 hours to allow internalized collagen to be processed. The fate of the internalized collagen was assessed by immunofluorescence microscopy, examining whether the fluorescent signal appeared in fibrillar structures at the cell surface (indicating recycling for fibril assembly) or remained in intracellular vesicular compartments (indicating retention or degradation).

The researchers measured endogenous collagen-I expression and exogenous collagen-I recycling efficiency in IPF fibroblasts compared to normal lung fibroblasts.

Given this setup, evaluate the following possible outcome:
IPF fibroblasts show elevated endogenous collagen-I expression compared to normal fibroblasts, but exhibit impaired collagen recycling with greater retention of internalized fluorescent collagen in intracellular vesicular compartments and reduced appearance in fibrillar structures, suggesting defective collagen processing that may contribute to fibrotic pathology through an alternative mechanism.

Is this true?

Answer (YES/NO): NO